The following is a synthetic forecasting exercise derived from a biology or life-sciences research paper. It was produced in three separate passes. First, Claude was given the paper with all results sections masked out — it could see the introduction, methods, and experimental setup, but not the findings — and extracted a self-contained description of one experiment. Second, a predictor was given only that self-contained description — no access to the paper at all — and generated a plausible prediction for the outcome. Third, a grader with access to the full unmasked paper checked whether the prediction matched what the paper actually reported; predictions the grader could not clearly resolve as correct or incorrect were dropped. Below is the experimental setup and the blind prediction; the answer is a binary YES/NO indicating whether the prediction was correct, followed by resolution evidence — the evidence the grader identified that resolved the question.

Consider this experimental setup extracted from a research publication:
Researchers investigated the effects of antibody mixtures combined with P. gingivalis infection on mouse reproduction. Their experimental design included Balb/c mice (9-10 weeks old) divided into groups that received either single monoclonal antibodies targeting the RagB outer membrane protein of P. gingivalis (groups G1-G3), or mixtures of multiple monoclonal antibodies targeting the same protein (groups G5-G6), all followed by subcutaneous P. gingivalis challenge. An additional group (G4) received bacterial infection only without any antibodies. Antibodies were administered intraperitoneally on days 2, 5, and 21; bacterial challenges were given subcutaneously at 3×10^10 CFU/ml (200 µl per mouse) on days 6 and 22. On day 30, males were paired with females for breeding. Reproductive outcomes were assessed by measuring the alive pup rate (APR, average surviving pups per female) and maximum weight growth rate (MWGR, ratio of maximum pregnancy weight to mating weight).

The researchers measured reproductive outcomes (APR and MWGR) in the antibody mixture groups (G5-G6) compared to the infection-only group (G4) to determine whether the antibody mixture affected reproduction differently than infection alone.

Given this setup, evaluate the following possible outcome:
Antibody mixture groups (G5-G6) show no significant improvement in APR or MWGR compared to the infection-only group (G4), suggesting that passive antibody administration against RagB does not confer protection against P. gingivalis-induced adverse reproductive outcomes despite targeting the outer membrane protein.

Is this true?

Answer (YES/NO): NO